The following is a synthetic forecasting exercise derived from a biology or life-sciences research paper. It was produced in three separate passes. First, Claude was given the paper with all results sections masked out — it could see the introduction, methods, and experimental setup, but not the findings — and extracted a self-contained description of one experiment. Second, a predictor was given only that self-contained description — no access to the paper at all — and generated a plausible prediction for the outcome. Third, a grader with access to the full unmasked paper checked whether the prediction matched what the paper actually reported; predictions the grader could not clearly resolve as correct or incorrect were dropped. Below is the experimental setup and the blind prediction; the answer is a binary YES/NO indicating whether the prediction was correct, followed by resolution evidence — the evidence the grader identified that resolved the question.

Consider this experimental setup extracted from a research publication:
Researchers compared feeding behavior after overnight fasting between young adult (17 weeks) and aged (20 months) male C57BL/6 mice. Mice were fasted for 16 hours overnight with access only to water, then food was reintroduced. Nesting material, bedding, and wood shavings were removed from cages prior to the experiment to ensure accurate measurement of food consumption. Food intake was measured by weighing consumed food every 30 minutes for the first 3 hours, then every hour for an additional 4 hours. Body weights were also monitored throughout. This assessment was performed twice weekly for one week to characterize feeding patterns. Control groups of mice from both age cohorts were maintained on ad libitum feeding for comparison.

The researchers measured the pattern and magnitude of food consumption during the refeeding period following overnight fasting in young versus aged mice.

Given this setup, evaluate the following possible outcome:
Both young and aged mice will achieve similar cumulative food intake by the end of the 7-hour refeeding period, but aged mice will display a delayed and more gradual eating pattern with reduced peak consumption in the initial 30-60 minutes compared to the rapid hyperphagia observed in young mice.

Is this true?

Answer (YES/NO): NO